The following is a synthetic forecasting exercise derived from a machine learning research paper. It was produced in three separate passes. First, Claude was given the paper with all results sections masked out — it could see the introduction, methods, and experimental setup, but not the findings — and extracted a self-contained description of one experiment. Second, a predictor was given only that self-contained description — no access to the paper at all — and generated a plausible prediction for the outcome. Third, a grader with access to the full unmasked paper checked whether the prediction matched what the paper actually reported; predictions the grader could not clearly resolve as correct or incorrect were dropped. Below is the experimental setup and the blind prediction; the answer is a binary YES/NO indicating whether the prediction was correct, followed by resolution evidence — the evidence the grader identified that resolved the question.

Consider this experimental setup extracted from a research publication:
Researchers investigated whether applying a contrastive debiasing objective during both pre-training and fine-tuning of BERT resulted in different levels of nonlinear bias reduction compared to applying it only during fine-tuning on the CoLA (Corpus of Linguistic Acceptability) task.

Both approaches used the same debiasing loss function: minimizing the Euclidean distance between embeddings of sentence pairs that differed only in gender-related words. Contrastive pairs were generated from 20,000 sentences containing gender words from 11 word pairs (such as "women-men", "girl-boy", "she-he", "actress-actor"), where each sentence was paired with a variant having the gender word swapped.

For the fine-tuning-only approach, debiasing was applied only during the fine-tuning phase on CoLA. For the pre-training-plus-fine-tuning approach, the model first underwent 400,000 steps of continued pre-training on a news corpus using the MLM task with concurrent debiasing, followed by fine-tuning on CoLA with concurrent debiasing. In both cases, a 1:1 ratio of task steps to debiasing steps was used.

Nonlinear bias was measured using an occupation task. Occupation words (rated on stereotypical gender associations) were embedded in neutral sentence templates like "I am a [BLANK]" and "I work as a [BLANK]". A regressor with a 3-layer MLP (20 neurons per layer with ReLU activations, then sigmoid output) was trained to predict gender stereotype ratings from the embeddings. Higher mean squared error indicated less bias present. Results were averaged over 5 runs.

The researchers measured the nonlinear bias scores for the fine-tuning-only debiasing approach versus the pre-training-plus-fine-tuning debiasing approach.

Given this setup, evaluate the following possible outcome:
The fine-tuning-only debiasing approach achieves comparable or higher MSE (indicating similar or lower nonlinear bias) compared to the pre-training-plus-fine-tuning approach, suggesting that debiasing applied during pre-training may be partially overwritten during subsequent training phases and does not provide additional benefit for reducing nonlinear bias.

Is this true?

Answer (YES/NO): NO